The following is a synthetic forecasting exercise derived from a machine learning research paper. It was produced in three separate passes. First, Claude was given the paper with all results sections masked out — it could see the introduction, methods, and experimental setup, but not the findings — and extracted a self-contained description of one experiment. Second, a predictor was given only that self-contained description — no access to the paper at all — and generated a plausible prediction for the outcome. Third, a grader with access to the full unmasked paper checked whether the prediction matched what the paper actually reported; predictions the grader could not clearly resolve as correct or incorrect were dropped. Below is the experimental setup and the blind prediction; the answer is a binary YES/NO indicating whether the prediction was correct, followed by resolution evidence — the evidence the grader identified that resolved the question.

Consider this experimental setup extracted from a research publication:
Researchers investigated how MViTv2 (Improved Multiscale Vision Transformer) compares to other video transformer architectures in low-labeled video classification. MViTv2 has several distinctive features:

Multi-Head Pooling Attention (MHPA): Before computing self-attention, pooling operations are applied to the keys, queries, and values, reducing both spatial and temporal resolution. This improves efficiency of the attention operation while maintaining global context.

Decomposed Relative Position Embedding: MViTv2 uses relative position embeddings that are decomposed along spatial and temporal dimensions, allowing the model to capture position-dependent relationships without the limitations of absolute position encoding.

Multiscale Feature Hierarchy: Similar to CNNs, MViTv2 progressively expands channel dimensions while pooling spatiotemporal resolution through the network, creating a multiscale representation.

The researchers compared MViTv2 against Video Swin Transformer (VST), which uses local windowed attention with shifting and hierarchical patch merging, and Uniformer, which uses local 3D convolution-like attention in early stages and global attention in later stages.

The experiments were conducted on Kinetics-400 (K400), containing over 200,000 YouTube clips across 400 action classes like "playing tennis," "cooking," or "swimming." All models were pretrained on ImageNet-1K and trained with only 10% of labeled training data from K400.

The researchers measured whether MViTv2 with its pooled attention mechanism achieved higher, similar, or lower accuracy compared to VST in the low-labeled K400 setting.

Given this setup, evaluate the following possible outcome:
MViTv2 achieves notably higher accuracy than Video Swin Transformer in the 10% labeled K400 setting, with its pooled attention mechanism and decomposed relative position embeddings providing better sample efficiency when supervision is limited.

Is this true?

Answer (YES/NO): NO